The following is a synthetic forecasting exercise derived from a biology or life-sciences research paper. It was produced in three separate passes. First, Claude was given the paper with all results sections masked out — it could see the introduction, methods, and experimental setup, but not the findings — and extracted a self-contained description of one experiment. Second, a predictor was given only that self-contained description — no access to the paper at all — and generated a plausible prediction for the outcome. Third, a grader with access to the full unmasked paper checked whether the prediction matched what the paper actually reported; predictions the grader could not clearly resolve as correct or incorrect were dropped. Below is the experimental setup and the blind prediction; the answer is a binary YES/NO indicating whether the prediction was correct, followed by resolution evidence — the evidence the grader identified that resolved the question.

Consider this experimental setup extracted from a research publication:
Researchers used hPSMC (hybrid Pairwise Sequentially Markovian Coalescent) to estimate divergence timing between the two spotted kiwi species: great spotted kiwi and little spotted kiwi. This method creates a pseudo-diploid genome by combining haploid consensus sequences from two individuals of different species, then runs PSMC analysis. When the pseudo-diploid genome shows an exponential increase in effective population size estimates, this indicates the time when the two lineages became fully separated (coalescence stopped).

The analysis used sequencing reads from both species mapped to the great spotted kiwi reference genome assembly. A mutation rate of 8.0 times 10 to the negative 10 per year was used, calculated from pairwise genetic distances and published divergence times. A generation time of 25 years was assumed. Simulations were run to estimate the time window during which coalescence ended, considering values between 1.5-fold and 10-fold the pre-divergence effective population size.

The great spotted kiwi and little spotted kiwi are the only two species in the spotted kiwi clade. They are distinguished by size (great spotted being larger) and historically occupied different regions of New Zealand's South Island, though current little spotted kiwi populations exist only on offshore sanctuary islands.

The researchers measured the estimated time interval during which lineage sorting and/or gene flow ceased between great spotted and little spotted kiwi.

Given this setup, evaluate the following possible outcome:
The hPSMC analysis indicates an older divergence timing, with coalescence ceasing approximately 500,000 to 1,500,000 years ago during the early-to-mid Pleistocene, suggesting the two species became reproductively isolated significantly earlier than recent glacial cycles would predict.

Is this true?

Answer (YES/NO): NO